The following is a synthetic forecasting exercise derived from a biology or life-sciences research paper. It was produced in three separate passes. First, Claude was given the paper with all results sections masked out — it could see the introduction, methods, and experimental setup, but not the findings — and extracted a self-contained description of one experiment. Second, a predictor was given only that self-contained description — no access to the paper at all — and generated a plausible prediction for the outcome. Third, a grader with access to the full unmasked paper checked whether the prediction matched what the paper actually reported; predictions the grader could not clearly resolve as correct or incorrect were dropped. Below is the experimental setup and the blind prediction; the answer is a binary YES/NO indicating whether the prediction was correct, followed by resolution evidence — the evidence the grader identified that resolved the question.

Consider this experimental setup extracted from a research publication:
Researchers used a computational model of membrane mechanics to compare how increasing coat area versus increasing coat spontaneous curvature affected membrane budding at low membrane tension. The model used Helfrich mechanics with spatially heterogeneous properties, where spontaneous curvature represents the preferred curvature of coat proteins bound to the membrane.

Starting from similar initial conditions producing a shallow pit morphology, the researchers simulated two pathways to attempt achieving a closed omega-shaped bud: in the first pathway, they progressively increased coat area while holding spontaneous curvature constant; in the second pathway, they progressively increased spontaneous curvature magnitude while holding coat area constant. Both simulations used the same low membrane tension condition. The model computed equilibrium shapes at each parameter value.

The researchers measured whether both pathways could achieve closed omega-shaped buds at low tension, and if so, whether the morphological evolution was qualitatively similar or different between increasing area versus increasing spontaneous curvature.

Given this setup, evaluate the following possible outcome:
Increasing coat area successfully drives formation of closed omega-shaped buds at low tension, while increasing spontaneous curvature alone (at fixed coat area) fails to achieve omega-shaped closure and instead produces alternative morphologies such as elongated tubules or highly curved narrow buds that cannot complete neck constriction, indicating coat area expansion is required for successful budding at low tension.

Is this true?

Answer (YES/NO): NO